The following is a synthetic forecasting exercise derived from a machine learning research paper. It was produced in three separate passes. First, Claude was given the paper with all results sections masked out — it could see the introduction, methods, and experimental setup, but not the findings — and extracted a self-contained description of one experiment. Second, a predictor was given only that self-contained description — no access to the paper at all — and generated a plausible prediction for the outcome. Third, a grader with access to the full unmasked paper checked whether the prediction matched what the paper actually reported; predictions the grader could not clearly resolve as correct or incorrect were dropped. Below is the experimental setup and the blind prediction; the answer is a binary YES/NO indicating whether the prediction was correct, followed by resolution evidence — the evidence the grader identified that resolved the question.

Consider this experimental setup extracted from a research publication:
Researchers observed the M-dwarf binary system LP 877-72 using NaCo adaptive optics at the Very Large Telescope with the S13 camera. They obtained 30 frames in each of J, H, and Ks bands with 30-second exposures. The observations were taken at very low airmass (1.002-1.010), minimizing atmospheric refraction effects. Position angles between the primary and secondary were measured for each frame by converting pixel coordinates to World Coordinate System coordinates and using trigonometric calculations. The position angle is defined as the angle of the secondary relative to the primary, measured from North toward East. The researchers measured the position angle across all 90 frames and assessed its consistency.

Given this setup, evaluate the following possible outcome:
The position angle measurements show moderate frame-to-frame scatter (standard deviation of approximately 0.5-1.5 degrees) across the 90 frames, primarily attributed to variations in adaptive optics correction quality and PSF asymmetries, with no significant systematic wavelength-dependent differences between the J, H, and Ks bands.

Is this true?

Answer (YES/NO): NO